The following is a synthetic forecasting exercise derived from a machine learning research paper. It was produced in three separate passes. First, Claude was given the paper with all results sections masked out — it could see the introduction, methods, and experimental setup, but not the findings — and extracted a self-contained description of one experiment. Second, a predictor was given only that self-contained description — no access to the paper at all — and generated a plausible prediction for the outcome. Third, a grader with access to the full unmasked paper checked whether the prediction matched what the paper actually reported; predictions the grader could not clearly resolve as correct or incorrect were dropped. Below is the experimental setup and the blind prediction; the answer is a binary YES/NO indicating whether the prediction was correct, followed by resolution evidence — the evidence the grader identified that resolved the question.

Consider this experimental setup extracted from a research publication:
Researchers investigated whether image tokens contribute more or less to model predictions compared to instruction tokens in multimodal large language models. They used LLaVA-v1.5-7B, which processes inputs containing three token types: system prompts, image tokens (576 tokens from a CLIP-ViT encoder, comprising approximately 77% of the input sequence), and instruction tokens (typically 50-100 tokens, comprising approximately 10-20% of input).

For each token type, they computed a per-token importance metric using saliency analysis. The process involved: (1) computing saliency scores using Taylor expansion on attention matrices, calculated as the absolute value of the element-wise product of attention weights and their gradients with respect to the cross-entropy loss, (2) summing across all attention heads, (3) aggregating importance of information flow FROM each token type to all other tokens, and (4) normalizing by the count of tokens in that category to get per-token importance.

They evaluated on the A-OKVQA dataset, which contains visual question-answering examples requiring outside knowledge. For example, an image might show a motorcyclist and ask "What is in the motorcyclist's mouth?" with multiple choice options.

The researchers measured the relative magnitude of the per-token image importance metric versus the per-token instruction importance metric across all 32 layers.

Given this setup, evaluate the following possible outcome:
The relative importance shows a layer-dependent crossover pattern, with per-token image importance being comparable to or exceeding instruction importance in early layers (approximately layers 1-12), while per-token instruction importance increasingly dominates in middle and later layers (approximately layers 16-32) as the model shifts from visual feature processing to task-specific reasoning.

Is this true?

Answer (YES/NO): NO